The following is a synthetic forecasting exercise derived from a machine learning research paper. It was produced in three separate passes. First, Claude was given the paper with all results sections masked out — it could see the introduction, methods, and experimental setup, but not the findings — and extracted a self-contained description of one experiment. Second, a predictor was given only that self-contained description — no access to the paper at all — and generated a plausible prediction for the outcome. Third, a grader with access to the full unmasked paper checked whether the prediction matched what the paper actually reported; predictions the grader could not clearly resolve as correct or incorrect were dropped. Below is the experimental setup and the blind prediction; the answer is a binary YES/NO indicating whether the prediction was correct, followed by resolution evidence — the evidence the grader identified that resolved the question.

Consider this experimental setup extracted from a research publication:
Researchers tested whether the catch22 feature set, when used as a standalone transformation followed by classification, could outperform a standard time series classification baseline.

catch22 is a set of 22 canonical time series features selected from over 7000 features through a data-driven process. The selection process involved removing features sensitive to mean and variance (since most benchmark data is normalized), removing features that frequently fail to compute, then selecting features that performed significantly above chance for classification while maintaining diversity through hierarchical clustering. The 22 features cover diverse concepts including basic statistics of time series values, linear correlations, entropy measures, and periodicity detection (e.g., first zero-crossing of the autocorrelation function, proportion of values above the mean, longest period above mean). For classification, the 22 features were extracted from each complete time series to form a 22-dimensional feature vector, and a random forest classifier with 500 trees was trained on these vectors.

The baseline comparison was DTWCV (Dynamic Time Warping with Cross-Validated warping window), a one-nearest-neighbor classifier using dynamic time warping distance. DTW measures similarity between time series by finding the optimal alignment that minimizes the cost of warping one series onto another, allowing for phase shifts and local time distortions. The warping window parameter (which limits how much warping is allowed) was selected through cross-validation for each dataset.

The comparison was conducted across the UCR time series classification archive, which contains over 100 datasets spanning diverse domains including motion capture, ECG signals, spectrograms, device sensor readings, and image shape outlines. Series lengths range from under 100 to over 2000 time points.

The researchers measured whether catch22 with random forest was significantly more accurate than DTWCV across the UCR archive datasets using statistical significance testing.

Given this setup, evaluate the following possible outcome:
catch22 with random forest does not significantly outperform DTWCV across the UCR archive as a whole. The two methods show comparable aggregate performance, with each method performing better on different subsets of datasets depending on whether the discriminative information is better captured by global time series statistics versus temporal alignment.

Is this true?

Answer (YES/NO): YES